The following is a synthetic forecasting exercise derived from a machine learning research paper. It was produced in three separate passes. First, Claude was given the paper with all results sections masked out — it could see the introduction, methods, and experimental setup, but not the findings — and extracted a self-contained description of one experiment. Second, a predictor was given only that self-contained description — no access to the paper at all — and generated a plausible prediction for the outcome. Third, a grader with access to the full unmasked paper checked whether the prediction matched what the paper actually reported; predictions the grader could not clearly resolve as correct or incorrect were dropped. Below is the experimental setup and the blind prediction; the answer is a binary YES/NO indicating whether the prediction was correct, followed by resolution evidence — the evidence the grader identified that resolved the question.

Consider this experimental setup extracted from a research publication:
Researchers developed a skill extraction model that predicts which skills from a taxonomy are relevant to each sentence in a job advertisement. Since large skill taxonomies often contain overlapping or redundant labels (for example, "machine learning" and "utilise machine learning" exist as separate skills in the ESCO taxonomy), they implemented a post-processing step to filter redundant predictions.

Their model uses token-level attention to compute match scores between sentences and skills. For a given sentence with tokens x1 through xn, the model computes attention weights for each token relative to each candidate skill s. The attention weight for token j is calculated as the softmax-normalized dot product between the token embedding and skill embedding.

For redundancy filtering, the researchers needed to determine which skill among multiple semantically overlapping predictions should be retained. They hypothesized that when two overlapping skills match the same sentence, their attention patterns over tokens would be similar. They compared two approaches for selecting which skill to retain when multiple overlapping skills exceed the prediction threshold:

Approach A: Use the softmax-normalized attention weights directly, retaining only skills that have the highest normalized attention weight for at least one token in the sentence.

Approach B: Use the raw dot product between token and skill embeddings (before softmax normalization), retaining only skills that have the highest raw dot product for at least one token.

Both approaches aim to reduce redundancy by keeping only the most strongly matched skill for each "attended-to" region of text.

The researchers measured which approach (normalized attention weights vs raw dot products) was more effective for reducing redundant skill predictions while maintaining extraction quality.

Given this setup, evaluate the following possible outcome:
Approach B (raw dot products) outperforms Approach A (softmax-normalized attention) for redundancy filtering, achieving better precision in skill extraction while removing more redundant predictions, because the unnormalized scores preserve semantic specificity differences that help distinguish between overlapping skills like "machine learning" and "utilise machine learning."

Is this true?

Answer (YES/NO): NO